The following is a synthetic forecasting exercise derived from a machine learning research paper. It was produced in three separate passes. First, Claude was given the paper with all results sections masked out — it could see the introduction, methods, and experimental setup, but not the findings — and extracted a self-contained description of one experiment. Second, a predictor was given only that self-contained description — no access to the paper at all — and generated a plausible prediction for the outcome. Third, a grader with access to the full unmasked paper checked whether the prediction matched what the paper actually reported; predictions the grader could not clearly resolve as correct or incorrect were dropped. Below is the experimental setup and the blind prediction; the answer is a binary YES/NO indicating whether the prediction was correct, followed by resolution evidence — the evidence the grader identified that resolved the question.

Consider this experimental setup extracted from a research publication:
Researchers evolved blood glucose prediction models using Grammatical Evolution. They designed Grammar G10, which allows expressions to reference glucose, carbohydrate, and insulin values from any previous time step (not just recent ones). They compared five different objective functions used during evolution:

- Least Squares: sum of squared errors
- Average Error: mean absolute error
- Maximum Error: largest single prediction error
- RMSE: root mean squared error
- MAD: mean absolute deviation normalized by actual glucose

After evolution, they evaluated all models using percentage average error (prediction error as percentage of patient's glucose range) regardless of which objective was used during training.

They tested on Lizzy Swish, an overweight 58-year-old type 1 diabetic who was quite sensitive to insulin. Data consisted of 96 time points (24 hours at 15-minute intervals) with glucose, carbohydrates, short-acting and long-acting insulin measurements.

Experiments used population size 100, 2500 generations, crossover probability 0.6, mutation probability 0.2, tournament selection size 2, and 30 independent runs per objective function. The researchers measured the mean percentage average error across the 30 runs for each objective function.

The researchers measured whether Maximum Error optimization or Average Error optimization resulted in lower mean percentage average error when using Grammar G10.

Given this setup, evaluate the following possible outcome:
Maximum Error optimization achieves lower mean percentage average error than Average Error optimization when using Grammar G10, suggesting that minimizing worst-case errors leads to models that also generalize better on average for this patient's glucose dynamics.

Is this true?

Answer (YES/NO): NO